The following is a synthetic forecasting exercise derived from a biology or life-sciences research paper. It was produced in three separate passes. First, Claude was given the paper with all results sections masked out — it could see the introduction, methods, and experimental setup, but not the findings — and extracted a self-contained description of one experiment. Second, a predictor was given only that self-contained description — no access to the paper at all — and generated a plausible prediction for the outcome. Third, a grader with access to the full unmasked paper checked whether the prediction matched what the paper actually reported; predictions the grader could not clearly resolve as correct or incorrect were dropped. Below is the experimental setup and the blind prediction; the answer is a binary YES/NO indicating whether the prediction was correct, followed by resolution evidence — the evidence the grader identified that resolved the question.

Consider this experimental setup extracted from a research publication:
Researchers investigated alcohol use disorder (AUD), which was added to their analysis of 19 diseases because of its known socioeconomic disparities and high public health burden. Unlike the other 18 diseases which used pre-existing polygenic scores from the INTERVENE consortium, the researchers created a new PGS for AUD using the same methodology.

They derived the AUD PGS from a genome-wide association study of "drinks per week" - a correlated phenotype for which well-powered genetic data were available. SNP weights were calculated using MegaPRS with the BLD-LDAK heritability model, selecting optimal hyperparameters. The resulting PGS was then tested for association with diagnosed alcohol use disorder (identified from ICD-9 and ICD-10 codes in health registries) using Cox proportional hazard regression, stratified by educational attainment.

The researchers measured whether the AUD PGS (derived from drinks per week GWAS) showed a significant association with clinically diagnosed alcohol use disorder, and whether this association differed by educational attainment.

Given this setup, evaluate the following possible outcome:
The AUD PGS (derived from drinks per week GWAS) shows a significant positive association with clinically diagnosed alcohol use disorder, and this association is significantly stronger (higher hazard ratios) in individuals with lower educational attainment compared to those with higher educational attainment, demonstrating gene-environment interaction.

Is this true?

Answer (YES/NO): NO